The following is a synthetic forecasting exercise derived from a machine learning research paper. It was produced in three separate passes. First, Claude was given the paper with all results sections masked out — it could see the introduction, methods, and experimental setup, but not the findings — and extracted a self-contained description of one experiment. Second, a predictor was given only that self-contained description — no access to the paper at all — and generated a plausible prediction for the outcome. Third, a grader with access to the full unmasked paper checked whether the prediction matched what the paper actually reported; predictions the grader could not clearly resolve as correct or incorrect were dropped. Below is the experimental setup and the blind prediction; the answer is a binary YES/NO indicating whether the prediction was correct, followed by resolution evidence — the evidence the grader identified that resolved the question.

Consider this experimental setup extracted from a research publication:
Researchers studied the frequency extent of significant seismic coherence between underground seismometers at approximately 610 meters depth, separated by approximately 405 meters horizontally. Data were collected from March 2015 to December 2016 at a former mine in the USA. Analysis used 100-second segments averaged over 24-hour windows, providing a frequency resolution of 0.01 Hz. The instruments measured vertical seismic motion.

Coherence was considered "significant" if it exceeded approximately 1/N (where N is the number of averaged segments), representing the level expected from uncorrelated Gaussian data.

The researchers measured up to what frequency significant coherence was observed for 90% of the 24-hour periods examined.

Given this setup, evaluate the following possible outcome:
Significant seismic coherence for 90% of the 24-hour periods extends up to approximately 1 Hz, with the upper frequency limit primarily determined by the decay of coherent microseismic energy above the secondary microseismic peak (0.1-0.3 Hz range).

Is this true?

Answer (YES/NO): NO